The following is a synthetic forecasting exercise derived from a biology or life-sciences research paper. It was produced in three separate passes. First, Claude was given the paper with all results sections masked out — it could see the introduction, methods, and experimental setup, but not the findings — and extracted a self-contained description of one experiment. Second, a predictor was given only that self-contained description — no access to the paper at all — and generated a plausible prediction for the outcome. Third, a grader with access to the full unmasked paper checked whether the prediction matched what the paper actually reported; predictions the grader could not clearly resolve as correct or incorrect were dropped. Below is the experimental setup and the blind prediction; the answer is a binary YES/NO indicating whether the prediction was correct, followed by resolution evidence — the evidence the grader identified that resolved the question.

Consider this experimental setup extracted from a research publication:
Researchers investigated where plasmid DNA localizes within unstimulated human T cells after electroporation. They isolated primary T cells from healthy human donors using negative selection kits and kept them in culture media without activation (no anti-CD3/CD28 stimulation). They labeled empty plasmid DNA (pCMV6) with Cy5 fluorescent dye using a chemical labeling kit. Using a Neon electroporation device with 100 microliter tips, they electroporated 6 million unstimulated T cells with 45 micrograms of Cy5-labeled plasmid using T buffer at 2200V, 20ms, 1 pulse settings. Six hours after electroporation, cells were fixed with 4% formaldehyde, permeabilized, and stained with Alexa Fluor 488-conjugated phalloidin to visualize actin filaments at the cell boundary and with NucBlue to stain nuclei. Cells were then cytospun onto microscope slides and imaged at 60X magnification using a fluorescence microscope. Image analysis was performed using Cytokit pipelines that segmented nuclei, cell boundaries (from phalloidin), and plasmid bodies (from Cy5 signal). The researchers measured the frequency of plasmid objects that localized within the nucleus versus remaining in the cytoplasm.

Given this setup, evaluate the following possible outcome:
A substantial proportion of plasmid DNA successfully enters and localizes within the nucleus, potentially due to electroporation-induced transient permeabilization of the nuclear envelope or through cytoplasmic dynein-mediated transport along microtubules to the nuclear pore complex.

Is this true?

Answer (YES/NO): NO